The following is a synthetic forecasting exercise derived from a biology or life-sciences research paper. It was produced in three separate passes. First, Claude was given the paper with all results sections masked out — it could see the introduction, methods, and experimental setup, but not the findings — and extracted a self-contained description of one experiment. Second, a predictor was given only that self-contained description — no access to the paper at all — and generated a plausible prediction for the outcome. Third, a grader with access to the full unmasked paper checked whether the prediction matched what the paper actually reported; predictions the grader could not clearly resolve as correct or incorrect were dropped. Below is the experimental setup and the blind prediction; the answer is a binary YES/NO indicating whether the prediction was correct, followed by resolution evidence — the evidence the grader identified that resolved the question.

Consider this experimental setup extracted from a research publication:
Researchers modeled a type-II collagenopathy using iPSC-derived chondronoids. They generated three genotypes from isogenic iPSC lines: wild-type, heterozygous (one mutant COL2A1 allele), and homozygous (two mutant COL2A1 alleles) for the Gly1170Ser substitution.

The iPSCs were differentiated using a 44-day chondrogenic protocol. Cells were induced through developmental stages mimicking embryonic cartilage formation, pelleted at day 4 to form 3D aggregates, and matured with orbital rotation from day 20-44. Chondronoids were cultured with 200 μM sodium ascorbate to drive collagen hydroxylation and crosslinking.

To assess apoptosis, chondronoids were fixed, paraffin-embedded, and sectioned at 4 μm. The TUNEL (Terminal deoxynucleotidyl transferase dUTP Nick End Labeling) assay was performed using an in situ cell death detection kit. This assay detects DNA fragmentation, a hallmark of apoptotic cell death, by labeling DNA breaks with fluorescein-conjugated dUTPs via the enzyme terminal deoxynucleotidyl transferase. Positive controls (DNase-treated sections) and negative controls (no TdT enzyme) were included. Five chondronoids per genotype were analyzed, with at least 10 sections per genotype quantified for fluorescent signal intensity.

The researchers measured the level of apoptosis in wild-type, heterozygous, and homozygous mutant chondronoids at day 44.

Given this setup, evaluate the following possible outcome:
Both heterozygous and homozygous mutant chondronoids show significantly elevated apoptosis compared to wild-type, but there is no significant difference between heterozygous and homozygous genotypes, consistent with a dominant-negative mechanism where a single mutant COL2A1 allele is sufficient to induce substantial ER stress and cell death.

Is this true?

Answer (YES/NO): NO